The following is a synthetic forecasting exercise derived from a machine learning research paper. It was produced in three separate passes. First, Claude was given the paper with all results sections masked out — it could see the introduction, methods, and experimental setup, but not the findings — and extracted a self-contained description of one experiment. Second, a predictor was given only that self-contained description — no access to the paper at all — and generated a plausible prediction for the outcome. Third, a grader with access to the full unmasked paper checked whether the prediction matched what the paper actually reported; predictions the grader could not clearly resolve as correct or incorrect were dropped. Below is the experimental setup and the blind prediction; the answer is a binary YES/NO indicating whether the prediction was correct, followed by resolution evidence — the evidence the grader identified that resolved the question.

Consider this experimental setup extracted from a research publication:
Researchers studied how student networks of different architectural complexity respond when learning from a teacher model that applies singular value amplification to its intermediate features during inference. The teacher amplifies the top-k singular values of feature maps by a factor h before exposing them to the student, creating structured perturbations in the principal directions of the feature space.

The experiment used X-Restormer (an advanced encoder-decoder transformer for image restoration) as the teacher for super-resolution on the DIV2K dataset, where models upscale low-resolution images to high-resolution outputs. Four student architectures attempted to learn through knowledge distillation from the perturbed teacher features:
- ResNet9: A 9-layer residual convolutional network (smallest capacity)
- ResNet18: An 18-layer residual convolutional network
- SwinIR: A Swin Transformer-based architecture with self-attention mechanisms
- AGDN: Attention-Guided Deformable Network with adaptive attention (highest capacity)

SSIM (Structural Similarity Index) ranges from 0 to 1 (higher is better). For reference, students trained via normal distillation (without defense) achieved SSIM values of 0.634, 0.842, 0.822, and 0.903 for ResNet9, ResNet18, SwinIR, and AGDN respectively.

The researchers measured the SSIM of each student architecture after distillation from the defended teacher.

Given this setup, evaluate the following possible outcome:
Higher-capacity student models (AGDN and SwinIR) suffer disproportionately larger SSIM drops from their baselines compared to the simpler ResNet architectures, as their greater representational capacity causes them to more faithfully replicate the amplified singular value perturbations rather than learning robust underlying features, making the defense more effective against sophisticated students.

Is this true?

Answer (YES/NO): NO